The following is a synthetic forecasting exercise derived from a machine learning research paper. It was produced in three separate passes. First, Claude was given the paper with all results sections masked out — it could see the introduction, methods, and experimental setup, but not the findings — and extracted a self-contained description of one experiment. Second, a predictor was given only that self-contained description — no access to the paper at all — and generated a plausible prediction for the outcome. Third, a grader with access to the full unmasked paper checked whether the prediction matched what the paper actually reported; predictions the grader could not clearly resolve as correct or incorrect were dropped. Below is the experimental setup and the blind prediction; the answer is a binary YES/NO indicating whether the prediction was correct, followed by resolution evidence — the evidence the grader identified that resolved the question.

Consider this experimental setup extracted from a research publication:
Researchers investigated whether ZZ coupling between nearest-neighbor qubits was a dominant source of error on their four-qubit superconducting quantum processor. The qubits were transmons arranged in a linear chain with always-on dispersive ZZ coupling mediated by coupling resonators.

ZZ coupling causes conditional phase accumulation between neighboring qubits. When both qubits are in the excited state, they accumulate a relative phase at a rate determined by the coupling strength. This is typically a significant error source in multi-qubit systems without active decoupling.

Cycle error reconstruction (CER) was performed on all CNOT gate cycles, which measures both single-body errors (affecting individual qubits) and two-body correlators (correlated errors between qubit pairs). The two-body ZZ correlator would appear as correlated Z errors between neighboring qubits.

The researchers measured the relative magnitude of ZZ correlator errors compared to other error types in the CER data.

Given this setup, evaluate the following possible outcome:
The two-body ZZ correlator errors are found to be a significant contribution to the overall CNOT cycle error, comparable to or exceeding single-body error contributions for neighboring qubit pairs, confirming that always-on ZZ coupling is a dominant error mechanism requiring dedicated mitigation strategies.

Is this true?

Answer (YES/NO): NO